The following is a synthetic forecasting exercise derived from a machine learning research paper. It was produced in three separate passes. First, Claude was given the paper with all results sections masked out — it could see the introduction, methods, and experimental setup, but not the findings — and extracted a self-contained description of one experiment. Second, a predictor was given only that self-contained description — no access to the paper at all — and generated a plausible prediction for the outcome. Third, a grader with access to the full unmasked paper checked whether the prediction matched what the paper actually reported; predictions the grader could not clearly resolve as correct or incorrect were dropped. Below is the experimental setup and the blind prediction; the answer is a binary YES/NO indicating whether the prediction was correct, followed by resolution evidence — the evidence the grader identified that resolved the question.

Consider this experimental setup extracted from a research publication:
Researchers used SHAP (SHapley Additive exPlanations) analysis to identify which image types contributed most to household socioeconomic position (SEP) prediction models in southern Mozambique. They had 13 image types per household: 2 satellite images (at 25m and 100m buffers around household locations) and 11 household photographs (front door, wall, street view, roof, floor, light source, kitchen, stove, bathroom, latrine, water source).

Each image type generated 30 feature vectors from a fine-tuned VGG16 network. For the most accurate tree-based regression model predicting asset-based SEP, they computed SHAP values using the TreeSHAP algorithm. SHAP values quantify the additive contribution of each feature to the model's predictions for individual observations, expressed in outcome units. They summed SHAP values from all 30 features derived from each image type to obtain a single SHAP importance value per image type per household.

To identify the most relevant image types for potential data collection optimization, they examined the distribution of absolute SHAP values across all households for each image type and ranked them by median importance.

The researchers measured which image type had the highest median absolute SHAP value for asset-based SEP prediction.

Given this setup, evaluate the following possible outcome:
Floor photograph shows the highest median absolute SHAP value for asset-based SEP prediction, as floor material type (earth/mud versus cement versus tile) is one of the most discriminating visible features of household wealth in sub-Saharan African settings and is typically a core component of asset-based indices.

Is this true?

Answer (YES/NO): NO